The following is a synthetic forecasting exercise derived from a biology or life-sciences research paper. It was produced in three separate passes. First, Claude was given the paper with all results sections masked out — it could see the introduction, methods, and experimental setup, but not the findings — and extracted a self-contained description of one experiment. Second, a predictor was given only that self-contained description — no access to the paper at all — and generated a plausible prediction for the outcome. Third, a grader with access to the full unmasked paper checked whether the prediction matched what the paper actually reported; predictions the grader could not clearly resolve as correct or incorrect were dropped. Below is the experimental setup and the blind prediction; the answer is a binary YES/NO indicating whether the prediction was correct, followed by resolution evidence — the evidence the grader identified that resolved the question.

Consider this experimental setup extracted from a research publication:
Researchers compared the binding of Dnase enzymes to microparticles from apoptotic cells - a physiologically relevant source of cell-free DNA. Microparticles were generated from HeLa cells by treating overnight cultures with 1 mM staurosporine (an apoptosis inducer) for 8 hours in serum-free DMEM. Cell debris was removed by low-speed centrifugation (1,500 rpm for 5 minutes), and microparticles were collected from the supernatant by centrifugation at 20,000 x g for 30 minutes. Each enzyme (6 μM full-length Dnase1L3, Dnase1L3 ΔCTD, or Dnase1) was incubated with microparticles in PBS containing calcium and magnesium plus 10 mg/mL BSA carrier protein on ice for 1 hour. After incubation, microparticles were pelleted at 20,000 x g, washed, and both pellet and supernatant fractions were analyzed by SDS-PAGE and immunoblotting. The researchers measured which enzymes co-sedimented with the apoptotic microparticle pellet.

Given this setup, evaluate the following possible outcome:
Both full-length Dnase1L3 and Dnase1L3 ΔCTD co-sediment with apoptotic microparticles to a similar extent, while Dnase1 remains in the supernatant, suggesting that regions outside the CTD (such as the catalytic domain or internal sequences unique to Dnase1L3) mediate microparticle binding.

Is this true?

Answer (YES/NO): NO